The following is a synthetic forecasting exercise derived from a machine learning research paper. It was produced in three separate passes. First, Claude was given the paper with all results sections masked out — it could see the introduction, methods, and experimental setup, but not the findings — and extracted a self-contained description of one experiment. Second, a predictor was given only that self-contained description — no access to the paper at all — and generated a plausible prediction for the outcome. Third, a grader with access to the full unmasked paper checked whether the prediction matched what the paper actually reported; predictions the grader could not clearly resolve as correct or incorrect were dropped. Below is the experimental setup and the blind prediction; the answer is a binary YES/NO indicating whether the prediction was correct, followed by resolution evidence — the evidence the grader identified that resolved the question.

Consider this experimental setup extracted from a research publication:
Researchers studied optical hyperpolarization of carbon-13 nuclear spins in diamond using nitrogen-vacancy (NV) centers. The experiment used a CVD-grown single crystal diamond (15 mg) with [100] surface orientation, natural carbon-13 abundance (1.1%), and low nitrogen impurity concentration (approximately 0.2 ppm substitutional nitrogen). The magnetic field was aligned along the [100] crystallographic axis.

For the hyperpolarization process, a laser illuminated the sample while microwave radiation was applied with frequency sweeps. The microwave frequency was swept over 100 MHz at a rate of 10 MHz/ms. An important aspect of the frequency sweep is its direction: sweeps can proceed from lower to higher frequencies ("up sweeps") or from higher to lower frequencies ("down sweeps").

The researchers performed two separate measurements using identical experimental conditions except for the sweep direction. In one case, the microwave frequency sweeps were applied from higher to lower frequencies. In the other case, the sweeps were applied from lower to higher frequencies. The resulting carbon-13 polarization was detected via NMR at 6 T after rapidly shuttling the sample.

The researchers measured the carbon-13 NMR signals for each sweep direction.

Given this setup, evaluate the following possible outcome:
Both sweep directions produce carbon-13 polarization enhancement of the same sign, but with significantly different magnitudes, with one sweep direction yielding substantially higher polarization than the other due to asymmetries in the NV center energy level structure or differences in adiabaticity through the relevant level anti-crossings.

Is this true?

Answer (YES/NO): NO